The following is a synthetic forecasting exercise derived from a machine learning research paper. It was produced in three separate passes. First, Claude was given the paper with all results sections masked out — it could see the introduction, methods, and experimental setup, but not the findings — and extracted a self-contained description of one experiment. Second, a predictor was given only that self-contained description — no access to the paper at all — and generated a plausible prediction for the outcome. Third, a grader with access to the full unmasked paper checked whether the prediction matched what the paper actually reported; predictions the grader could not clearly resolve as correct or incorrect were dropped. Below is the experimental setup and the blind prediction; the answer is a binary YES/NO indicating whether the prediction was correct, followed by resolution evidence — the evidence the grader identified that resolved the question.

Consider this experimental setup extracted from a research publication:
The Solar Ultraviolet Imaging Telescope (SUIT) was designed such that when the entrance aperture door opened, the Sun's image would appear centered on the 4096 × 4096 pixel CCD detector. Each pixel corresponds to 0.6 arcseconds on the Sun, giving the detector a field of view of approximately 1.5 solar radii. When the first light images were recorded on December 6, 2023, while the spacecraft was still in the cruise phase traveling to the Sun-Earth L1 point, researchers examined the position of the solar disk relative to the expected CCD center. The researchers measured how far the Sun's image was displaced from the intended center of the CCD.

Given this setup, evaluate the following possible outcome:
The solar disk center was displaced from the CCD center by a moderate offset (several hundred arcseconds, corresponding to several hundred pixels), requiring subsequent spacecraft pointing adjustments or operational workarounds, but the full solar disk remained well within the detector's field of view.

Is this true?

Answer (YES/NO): NO